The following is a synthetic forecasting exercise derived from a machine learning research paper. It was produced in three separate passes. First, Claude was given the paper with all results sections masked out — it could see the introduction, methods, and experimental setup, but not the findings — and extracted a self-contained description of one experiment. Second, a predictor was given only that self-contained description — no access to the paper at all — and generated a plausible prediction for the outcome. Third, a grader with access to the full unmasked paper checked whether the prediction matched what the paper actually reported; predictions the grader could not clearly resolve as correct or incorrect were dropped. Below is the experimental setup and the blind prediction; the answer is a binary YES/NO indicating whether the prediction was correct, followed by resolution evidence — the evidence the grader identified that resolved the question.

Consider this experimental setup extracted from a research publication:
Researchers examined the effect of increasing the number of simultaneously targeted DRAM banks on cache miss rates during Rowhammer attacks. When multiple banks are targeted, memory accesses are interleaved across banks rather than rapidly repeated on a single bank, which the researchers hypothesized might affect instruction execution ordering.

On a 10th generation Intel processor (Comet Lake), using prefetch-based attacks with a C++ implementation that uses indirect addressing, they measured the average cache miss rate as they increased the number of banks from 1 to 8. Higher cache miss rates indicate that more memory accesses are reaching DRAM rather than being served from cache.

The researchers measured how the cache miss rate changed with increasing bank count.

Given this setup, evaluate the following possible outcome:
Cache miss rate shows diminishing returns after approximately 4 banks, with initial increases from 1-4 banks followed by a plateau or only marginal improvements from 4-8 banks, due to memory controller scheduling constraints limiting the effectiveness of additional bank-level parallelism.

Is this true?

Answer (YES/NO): NO